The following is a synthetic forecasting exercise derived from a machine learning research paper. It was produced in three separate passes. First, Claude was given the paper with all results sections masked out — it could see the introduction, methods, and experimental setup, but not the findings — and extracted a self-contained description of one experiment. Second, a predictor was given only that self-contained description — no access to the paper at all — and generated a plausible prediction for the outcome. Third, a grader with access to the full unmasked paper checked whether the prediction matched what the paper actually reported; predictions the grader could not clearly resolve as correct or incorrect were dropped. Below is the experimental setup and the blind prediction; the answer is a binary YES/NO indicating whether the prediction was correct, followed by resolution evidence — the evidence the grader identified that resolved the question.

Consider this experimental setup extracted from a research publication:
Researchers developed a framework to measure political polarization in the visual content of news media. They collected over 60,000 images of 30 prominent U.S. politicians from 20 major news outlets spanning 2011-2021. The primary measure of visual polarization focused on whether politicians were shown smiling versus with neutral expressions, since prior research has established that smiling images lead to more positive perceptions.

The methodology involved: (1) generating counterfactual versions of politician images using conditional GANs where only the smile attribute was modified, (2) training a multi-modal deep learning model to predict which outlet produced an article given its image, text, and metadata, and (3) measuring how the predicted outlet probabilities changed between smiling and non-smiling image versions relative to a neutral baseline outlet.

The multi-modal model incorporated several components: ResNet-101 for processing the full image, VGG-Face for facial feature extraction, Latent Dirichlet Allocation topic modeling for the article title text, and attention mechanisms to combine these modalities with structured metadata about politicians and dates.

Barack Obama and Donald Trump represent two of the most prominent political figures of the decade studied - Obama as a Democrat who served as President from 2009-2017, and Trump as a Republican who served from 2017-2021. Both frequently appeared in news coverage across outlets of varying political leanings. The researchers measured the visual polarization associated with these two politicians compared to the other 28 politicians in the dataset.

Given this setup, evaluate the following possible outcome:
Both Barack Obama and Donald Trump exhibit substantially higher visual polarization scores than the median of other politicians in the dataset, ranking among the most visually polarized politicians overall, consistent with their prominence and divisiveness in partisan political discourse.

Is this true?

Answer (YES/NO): YES